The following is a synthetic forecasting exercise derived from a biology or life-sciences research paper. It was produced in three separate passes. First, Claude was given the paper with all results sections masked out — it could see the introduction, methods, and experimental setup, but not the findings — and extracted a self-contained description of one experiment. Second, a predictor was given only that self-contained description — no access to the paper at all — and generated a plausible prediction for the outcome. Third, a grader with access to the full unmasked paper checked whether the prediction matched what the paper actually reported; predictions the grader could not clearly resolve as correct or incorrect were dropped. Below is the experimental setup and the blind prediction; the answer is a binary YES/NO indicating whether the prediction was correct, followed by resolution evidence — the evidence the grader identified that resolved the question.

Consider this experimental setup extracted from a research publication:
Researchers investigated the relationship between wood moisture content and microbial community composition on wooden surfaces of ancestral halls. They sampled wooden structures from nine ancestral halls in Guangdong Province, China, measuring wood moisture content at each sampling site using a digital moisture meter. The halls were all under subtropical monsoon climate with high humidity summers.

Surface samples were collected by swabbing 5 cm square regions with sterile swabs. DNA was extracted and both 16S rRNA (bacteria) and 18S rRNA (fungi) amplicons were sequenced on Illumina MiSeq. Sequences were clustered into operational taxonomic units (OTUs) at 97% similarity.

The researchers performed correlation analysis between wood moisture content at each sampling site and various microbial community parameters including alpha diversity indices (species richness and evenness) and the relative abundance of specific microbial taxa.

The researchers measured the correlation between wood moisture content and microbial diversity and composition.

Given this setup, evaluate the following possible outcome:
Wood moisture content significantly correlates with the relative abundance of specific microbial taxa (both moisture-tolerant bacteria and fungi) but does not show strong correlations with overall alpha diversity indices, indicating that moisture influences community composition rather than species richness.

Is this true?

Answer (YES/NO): NO